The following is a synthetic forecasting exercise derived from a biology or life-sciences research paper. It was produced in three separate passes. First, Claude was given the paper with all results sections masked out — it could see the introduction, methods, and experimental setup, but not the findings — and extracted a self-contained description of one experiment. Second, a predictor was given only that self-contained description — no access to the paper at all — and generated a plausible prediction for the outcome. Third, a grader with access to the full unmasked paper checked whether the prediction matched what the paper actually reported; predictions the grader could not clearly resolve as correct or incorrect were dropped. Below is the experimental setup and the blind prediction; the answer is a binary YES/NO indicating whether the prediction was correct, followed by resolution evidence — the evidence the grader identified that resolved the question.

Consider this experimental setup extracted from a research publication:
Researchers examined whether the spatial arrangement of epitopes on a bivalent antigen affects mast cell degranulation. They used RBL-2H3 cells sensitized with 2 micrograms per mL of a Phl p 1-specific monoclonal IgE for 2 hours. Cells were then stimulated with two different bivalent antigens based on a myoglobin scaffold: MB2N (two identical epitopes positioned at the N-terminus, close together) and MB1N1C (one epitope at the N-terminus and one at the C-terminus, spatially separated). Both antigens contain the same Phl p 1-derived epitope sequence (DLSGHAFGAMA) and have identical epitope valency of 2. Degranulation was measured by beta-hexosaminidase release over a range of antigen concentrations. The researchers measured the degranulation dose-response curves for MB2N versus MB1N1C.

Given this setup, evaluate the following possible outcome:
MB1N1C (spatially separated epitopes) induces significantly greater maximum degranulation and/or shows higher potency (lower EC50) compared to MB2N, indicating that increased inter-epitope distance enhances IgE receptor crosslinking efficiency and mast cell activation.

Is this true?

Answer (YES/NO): NO